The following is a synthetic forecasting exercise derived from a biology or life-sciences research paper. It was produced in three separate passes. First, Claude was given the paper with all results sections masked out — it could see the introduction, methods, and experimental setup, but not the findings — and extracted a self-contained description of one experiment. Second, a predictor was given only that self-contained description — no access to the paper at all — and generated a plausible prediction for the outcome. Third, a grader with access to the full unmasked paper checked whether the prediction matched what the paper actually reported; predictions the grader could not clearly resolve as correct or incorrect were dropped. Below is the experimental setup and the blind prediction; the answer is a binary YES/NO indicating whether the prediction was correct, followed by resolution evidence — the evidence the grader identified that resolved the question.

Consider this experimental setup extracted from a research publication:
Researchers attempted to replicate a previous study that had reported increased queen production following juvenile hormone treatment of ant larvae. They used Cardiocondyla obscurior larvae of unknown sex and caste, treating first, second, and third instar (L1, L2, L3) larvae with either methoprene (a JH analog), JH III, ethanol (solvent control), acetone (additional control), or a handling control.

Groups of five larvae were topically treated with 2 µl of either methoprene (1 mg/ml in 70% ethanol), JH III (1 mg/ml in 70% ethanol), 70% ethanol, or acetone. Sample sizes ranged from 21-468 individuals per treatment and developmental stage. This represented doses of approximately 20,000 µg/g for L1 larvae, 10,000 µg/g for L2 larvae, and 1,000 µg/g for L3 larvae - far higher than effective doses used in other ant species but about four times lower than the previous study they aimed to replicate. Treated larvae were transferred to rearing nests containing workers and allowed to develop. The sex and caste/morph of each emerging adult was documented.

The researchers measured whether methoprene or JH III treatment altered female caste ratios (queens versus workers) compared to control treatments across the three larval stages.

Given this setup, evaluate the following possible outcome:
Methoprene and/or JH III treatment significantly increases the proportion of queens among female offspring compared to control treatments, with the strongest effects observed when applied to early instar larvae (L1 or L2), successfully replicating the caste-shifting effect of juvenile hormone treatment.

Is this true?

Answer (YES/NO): NO